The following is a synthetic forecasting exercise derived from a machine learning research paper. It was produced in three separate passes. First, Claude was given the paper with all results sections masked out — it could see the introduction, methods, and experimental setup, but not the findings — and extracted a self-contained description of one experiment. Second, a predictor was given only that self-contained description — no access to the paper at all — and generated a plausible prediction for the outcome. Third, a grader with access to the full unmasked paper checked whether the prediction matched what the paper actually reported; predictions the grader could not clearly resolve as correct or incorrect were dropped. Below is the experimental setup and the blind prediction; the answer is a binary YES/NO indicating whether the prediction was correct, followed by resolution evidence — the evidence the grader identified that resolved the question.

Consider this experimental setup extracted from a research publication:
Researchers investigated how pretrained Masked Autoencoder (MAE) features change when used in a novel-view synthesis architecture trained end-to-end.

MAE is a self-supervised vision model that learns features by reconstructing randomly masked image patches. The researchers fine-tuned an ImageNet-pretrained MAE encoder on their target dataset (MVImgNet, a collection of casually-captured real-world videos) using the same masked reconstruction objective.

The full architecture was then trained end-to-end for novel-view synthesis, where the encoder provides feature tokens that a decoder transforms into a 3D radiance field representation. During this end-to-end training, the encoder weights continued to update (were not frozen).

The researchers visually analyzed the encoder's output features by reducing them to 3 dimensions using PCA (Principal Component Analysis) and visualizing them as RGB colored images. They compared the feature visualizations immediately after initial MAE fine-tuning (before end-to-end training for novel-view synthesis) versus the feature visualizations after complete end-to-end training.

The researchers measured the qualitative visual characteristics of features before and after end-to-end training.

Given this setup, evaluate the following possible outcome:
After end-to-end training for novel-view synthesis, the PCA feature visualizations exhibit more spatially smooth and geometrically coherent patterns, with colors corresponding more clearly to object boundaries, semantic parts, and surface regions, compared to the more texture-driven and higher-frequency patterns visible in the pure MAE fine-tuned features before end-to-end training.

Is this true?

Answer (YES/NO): YES